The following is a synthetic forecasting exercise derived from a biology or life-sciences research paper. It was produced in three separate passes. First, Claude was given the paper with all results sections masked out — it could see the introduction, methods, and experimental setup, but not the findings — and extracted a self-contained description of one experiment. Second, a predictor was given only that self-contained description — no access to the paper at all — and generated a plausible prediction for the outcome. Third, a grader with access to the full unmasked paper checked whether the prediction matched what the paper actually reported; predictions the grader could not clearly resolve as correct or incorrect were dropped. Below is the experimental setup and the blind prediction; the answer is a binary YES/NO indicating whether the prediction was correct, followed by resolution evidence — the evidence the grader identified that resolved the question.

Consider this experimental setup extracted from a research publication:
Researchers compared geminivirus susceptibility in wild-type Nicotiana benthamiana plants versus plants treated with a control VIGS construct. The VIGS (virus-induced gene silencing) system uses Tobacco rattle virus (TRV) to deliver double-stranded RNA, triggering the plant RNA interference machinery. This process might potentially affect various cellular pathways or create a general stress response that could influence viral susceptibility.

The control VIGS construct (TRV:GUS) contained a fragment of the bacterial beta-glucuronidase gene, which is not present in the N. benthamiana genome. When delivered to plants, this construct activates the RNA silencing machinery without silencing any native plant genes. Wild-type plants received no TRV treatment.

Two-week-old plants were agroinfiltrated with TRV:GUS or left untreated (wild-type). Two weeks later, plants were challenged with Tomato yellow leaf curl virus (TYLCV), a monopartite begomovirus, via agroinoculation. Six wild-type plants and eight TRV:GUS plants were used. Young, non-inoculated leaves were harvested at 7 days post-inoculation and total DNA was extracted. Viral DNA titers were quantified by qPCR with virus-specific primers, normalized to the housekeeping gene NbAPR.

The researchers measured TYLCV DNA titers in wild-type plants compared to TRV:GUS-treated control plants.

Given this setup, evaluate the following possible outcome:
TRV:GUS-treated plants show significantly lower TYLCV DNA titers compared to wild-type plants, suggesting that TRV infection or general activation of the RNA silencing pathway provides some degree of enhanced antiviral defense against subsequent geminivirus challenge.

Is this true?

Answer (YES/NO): NO